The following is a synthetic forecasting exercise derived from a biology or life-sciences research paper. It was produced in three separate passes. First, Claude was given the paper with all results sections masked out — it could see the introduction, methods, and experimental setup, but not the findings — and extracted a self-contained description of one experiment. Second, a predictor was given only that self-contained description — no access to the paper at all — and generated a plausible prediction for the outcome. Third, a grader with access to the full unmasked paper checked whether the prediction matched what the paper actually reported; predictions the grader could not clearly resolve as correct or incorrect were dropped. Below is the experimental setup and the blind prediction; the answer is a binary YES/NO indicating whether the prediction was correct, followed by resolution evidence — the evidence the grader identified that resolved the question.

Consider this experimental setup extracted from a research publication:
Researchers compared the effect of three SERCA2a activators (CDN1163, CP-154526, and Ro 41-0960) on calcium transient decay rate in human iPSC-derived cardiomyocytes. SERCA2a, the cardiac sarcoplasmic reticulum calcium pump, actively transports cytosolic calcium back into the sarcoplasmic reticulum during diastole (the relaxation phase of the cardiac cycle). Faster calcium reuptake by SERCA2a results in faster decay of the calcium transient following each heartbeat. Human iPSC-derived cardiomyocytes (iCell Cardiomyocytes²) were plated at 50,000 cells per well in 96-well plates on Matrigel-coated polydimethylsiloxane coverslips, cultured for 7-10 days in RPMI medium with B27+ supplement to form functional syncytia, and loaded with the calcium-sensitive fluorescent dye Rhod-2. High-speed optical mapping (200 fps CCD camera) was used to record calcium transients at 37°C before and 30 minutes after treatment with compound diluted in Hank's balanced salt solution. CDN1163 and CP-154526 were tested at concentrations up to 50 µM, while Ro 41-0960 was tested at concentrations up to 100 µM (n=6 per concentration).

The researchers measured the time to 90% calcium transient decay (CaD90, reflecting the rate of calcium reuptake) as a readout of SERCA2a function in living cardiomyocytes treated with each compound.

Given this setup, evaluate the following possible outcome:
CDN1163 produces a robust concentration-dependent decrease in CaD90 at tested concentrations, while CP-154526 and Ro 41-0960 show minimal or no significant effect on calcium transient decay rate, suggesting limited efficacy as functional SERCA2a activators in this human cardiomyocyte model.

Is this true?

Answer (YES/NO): NO